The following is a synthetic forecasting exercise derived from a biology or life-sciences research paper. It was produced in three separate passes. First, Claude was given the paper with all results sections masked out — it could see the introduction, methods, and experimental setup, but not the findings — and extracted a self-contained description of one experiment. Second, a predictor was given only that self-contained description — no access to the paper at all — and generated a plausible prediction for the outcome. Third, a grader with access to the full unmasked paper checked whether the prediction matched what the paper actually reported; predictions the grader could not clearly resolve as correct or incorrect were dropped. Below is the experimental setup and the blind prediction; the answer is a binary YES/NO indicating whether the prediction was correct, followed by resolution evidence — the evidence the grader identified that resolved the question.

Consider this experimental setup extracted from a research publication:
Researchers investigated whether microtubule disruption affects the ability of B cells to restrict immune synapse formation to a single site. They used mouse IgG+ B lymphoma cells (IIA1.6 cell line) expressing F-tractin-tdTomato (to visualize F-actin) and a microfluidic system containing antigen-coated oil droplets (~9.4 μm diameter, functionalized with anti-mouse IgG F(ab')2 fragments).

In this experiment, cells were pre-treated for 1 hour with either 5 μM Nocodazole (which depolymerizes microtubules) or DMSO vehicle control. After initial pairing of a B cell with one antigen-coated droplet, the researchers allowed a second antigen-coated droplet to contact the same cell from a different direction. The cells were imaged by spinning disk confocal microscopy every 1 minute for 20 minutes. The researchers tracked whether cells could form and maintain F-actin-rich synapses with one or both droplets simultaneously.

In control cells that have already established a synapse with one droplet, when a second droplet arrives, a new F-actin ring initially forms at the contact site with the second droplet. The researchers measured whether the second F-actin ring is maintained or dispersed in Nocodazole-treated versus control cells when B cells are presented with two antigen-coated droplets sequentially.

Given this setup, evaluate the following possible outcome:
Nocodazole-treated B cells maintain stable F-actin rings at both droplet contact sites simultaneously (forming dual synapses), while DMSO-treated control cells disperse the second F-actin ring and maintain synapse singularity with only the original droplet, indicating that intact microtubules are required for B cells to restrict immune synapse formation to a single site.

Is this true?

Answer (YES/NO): NO